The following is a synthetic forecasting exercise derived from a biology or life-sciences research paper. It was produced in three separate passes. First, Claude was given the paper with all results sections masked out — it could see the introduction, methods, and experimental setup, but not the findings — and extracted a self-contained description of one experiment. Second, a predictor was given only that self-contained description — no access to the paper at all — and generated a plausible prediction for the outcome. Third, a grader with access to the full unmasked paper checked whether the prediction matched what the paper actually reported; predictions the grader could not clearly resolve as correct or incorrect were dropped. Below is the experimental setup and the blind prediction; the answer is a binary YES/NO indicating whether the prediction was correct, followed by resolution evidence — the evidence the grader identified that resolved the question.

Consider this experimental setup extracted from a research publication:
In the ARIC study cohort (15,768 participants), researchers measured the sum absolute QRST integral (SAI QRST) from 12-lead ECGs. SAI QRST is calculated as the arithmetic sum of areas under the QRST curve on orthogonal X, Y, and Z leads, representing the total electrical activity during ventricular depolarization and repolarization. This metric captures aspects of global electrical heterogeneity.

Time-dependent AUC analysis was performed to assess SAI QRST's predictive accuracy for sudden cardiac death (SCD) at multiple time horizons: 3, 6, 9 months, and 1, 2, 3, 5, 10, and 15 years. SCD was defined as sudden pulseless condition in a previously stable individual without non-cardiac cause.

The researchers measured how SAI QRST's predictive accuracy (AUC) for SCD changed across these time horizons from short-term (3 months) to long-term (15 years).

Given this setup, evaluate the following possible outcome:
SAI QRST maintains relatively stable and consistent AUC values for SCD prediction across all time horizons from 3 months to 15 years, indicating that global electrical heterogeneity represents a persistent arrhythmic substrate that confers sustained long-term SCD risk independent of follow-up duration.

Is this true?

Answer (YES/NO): NO